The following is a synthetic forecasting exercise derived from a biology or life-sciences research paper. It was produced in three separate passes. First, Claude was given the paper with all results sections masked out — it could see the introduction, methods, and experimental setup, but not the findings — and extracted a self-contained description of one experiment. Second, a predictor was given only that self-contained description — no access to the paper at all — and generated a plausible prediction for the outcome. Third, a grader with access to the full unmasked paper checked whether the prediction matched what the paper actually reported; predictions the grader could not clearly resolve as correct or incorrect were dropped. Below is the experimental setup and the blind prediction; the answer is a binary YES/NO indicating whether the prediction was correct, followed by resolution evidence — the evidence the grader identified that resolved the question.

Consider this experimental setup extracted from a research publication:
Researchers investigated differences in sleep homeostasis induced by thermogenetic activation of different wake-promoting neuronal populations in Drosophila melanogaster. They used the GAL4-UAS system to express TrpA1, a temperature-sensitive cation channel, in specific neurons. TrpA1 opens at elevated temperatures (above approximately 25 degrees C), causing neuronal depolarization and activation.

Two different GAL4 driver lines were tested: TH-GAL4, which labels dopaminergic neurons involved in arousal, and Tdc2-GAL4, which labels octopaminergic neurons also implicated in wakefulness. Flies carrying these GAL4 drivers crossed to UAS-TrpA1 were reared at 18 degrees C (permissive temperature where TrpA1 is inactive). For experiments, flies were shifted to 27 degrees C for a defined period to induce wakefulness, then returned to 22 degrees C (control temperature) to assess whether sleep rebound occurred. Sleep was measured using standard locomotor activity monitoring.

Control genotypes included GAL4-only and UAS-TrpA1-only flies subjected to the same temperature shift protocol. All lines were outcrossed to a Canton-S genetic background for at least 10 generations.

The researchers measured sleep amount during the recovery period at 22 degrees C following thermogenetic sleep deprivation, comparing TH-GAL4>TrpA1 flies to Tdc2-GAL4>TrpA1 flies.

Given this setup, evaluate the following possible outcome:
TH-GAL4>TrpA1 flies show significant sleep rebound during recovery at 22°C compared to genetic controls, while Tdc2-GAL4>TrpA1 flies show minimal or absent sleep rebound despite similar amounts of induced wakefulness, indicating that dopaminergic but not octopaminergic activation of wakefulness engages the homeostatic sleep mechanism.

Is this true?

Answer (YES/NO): NO